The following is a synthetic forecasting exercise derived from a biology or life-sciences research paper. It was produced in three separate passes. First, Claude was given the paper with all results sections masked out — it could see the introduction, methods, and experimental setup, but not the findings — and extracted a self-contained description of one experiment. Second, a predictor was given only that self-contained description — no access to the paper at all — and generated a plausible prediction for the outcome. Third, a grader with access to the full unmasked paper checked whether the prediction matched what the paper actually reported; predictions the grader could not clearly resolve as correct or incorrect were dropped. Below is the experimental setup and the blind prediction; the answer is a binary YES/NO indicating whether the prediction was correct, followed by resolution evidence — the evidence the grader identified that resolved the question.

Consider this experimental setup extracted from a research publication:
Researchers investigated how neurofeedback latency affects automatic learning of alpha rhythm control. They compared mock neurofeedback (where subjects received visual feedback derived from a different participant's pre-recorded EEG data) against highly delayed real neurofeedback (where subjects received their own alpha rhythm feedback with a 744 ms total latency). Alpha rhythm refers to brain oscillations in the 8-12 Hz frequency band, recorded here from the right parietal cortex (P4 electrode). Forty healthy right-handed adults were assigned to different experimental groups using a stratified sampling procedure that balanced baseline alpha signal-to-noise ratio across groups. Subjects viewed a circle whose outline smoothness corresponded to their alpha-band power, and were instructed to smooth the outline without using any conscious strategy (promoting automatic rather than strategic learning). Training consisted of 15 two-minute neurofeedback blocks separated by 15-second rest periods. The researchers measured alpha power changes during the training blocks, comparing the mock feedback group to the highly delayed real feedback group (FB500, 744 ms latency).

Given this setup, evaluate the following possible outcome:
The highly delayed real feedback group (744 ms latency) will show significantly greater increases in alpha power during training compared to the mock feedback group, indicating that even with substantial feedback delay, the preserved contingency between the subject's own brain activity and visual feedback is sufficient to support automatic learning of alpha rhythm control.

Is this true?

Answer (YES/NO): YES